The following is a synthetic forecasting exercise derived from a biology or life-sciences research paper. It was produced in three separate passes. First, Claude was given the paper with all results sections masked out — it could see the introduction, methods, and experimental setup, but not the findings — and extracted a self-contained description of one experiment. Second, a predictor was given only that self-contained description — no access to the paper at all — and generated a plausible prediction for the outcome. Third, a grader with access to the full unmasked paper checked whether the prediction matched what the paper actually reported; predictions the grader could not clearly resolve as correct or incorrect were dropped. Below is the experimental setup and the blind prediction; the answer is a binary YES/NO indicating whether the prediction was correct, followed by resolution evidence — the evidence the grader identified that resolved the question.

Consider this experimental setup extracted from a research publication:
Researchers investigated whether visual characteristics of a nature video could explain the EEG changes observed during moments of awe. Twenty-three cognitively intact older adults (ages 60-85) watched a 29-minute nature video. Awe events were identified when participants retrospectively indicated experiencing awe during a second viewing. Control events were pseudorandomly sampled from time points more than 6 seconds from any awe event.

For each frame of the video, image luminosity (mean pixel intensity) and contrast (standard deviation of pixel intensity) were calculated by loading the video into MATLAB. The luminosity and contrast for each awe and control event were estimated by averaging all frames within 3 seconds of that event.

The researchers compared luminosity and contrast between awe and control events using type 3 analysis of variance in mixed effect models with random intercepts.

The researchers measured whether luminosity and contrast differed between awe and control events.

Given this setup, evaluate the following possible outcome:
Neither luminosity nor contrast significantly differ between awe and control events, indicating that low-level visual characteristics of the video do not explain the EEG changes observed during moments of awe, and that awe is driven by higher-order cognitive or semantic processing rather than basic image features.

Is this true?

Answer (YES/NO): NO